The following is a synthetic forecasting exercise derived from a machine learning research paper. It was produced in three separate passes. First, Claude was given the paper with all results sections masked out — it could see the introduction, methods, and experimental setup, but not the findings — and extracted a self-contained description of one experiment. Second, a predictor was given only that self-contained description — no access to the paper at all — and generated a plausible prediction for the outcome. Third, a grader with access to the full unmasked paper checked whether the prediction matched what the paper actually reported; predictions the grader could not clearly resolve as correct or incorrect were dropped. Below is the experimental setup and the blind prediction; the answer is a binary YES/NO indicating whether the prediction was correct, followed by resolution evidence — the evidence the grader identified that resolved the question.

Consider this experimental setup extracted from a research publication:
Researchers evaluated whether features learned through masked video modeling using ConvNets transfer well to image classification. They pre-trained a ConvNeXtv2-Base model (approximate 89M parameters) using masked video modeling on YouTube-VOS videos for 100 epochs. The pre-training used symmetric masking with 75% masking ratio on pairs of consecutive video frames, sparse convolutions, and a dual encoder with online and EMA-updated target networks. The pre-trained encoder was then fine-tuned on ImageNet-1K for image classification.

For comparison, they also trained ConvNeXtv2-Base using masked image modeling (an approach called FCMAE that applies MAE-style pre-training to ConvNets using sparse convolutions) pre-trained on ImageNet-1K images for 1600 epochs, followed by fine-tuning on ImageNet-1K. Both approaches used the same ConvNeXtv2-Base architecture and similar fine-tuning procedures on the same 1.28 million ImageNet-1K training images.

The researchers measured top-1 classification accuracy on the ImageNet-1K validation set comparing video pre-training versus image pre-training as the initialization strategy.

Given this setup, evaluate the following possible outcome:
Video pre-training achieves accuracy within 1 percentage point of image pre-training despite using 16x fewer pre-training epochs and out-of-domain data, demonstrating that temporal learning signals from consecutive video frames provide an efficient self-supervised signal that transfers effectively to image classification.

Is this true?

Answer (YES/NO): YES